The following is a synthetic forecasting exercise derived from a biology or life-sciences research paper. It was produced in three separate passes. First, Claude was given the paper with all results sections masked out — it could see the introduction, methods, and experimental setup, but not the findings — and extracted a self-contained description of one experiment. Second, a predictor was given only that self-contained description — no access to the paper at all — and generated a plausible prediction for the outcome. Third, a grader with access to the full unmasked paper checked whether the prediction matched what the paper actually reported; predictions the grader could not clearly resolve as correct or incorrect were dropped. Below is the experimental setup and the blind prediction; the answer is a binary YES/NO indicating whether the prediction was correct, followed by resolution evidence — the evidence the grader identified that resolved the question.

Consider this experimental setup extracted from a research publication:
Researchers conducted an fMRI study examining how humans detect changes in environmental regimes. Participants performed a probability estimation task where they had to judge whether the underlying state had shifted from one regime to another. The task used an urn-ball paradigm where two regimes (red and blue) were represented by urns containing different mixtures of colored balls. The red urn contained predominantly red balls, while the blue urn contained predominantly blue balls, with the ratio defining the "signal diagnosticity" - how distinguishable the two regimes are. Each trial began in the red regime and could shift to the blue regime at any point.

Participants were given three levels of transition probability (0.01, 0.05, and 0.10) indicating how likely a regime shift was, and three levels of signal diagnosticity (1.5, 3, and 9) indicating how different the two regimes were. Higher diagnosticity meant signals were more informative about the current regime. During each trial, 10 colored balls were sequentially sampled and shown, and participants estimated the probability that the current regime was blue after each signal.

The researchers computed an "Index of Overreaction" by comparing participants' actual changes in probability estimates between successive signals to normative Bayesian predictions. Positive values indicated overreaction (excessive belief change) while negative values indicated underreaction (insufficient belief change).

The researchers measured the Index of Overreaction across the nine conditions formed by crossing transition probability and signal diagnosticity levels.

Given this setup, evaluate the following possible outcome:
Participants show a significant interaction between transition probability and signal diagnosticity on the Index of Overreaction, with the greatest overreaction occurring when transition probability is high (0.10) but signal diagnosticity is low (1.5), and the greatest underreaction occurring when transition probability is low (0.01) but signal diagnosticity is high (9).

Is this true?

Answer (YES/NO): NO